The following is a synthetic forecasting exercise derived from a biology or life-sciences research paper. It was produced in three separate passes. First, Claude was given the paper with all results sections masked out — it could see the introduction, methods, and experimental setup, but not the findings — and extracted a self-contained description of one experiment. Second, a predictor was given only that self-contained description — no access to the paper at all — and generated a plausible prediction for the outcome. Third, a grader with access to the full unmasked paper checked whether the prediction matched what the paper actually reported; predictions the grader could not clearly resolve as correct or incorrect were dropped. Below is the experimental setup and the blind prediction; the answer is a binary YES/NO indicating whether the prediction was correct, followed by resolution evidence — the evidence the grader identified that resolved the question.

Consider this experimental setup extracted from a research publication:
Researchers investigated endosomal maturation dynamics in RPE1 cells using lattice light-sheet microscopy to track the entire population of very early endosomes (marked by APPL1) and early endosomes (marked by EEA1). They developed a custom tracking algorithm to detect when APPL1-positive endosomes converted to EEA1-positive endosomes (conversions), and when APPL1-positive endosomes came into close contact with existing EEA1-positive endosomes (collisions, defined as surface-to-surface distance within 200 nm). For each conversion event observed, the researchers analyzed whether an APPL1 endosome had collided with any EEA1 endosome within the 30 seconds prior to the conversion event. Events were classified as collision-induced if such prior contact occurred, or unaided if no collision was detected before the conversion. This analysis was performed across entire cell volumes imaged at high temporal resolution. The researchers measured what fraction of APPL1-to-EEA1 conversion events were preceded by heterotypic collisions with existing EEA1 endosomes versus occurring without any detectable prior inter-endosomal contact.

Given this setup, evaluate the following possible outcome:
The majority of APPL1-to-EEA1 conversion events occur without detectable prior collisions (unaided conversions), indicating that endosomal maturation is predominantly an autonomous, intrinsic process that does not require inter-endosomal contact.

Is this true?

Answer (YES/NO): NO